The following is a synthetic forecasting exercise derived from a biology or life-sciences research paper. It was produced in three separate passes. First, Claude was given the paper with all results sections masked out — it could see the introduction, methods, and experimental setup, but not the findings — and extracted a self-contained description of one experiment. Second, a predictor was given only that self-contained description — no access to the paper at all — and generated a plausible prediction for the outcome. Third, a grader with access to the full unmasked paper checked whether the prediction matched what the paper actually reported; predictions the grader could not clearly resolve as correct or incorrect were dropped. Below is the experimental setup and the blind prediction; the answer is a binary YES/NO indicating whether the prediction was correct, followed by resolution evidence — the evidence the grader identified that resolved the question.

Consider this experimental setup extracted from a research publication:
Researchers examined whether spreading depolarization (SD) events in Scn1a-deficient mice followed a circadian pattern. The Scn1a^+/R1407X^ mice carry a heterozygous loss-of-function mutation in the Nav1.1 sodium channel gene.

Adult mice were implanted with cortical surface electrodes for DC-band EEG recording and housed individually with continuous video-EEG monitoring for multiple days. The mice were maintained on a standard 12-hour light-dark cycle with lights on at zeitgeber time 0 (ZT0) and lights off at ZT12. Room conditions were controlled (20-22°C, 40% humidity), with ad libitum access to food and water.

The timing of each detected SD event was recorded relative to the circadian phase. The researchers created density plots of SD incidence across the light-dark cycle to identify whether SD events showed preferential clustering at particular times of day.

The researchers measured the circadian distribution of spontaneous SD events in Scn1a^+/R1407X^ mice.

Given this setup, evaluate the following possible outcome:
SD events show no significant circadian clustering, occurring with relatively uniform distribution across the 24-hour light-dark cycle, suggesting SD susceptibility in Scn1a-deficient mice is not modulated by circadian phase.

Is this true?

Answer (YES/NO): NO